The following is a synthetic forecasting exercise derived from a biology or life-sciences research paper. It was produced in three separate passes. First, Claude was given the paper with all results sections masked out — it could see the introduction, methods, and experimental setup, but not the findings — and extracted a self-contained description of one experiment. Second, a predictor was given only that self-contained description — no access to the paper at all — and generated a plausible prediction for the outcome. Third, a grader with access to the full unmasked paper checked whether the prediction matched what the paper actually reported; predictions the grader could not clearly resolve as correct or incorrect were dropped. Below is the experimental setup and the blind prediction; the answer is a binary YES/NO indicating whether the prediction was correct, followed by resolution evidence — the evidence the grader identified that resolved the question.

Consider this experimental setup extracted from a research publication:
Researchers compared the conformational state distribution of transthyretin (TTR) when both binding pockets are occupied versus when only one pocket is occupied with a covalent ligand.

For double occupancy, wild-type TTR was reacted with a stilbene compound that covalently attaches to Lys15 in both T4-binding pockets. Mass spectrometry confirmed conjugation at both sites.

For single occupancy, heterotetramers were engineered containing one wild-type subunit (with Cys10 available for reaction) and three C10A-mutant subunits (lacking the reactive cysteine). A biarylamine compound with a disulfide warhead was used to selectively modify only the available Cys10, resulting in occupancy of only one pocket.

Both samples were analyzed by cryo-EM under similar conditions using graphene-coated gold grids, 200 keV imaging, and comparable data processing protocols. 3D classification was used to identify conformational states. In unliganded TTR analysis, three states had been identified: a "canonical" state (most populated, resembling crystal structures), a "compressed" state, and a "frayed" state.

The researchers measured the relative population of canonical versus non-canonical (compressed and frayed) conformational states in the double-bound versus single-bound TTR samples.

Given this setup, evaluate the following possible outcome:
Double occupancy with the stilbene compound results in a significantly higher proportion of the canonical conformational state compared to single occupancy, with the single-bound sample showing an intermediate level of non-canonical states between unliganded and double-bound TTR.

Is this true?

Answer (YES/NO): NO